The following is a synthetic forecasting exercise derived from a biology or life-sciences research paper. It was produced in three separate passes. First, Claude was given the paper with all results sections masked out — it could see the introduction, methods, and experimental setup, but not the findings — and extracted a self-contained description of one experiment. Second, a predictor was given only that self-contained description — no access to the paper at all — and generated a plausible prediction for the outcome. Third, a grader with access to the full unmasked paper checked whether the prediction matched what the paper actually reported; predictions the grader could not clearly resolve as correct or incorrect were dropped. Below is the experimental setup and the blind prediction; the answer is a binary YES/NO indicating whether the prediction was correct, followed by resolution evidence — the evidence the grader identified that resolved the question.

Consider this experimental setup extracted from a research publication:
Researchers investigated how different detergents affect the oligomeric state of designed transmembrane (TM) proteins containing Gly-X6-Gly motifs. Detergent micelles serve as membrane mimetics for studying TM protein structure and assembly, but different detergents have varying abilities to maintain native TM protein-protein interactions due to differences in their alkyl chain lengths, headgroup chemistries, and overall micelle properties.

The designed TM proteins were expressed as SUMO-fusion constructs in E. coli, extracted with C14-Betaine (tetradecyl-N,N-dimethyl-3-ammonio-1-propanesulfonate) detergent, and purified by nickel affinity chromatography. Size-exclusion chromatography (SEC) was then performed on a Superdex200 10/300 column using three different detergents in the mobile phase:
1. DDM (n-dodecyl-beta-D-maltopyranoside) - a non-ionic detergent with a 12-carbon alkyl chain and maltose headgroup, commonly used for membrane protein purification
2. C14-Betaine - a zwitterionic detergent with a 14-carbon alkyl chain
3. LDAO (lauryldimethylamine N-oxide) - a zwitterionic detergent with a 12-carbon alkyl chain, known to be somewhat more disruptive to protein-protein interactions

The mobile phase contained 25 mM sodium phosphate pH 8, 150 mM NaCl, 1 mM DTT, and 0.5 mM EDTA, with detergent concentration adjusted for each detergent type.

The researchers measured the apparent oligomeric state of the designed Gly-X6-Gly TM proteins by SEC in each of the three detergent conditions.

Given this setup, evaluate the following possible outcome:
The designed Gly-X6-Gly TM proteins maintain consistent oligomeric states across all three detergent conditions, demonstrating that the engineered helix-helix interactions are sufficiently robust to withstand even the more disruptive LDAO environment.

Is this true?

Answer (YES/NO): YES